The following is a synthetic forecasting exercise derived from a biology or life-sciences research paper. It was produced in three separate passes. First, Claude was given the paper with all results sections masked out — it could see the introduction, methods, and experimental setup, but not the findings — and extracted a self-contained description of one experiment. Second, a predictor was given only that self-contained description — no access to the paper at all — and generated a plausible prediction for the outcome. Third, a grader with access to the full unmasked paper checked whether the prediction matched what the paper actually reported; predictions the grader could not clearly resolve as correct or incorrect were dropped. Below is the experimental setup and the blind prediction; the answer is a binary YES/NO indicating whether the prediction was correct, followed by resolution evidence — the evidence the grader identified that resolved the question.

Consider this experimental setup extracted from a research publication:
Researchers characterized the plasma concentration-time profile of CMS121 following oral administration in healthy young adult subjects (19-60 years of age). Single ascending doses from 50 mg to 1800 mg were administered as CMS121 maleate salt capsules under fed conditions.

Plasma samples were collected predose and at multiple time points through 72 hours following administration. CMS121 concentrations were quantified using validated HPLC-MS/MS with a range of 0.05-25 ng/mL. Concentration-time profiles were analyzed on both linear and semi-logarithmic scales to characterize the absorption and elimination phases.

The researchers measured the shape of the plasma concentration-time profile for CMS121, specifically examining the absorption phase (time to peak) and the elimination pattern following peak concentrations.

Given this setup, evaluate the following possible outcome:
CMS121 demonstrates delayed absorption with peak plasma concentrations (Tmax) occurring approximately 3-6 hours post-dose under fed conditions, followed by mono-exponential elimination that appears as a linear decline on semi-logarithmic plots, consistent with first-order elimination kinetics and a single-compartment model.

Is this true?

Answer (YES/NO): NO